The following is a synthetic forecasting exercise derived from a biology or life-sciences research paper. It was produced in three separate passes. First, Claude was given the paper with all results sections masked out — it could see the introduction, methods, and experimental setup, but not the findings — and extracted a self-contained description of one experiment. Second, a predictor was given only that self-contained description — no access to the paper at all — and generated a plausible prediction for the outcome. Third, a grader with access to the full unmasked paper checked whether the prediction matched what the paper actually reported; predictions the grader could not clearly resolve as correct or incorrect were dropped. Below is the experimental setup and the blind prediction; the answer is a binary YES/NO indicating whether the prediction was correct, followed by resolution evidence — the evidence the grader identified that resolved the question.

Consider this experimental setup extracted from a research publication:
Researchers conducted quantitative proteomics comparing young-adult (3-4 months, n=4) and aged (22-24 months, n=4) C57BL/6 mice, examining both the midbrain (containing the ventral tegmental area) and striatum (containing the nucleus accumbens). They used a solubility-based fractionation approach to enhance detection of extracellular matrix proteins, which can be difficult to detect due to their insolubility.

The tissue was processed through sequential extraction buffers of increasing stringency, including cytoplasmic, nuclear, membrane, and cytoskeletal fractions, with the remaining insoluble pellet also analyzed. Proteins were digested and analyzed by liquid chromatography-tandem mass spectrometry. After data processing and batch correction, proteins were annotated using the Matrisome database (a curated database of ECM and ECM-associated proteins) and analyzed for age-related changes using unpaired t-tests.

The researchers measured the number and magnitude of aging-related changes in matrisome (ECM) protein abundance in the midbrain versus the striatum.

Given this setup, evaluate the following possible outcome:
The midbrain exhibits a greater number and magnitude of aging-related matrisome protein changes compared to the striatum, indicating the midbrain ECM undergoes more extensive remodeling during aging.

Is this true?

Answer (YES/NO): YES